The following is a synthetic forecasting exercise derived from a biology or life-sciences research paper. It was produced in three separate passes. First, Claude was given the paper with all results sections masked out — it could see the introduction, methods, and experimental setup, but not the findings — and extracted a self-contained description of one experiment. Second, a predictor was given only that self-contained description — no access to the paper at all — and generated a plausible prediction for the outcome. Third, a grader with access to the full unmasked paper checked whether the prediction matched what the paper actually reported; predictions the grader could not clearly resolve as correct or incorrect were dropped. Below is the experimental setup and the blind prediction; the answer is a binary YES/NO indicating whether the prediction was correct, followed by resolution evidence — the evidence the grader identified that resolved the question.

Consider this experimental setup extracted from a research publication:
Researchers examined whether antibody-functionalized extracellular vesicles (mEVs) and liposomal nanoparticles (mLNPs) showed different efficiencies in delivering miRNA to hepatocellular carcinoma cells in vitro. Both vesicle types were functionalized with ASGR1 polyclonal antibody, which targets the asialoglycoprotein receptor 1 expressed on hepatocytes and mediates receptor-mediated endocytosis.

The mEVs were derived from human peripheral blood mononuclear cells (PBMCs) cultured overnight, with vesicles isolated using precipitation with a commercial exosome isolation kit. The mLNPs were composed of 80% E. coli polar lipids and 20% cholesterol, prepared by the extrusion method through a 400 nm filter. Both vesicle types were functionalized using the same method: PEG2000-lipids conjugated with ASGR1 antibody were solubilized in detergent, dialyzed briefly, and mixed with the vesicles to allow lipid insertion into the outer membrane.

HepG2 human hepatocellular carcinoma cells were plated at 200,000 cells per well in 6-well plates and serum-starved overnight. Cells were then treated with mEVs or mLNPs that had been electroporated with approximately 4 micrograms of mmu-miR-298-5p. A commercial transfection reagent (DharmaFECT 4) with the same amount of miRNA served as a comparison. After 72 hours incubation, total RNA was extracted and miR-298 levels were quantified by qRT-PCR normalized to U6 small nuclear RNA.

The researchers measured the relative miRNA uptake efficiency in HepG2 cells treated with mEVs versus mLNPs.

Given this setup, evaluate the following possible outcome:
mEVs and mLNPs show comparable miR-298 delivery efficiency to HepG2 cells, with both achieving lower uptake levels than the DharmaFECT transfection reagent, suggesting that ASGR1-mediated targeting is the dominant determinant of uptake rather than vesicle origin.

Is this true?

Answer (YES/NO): NO